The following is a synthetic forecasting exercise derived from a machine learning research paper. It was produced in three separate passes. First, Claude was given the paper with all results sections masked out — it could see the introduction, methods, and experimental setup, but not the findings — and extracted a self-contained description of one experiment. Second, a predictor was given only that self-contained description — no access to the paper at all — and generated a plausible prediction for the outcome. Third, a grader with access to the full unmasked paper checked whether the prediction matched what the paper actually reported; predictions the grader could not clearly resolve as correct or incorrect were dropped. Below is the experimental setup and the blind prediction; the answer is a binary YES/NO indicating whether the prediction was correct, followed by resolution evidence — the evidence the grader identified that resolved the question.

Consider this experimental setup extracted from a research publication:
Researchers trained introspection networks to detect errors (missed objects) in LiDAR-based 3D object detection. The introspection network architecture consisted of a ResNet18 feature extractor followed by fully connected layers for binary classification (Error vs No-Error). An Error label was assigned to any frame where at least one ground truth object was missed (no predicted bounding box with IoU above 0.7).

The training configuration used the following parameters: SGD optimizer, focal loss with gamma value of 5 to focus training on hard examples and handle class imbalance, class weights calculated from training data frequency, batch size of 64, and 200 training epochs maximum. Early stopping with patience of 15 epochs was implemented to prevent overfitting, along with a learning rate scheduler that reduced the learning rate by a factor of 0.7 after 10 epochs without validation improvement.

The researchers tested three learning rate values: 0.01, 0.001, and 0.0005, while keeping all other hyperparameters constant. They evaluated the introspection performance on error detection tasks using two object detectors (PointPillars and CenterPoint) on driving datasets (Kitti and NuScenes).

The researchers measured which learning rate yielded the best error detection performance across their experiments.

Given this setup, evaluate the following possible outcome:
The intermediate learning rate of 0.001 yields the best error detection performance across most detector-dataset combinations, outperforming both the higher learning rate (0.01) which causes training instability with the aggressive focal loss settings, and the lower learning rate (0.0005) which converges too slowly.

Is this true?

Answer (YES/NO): NO